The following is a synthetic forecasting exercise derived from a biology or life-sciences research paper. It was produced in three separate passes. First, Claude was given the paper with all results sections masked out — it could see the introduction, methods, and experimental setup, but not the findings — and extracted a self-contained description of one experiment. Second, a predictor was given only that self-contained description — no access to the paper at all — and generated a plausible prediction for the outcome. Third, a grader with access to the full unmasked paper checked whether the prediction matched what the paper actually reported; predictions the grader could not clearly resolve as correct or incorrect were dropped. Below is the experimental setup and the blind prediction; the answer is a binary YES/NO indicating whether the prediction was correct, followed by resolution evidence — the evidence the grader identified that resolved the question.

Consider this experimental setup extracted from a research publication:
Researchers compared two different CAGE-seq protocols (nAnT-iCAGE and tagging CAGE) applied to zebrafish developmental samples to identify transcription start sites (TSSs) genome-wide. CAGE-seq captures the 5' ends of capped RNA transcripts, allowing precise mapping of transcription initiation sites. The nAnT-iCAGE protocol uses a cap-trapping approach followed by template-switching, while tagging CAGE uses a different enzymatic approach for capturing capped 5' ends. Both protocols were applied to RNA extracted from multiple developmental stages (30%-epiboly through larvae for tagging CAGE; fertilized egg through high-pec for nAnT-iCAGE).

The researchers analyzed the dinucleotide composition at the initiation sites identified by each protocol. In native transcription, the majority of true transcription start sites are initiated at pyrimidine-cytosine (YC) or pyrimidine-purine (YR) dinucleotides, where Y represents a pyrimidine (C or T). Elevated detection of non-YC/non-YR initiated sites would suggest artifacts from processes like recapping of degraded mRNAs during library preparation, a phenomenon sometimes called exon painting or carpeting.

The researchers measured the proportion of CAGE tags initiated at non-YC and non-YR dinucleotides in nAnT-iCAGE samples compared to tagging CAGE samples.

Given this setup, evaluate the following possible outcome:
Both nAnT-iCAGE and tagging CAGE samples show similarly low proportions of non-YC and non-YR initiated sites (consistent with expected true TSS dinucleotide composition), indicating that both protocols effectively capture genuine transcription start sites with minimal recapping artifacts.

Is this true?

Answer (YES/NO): NO